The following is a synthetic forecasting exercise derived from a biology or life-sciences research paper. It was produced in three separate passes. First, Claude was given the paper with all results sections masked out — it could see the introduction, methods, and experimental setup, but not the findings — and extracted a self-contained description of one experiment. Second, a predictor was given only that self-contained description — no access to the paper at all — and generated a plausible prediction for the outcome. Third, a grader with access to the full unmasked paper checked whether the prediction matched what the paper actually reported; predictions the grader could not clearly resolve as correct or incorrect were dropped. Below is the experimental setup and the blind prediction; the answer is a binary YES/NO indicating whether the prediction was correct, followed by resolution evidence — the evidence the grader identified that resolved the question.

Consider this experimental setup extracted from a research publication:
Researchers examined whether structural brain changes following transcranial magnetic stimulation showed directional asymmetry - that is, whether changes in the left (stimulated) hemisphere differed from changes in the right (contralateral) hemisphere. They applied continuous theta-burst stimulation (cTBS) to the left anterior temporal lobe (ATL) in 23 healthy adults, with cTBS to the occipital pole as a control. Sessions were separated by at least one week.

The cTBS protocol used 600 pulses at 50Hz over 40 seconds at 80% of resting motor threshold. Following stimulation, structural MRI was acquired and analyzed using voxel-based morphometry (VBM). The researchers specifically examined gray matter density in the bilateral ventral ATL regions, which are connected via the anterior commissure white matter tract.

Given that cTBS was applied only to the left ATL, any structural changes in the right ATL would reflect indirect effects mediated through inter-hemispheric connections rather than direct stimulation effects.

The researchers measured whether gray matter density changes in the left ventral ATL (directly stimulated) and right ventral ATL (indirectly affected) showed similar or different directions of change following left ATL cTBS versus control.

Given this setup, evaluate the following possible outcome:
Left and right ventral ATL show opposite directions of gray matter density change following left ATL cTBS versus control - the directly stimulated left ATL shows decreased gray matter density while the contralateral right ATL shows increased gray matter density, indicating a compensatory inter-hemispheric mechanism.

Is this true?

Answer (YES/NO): NO